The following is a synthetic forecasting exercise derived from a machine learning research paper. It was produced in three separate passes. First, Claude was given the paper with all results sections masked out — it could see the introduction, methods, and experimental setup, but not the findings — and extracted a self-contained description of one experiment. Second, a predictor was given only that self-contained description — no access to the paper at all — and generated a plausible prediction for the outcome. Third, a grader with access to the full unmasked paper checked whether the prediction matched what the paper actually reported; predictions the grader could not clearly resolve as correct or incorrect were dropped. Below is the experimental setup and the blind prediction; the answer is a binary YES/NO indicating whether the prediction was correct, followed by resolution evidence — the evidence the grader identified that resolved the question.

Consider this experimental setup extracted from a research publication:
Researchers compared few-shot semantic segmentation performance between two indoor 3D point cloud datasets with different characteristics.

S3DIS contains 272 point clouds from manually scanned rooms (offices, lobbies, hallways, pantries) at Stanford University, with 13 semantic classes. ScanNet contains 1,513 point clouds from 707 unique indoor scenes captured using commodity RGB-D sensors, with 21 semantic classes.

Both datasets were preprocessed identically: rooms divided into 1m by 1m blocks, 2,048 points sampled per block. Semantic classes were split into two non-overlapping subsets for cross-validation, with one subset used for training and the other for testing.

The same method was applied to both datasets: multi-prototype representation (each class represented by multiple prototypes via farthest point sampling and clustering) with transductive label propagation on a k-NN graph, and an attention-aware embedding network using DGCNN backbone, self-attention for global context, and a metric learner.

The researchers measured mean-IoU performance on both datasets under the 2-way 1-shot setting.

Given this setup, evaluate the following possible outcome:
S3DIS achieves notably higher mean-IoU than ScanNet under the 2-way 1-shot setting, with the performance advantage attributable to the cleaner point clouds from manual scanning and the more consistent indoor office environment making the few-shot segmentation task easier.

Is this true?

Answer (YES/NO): NO